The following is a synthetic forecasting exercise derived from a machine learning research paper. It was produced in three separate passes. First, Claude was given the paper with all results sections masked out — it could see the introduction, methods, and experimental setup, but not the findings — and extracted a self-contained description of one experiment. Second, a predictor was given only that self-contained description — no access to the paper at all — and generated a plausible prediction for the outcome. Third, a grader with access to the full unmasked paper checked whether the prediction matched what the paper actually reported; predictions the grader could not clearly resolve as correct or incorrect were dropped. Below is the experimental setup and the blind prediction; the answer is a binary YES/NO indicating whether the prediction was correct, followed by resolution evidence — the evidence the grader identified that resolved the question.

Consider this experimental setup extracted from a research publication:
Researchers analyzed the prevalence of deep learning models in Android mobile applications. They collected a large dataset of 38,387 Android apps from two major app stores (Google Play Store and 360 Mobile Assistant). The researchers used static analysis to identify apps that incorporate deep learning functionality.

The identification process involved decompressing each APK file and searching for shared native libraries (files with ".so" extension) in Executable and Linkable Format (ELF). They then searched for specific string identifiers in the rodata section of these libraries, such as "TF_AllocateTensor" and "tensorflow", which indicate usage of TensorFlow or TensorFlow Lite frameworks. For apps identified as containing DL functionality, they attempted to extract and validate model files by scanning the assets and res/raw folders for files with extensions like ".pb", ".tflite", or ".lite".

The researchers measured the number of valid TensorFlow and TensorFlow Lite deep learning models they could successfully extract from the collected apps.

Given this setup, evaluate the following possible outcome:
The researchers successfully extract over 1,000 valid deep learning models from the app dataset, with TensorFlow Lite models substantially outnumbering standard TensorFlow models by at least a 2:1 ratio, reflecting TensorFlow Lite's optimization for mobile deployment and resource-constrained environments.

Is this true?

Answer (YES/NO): NO